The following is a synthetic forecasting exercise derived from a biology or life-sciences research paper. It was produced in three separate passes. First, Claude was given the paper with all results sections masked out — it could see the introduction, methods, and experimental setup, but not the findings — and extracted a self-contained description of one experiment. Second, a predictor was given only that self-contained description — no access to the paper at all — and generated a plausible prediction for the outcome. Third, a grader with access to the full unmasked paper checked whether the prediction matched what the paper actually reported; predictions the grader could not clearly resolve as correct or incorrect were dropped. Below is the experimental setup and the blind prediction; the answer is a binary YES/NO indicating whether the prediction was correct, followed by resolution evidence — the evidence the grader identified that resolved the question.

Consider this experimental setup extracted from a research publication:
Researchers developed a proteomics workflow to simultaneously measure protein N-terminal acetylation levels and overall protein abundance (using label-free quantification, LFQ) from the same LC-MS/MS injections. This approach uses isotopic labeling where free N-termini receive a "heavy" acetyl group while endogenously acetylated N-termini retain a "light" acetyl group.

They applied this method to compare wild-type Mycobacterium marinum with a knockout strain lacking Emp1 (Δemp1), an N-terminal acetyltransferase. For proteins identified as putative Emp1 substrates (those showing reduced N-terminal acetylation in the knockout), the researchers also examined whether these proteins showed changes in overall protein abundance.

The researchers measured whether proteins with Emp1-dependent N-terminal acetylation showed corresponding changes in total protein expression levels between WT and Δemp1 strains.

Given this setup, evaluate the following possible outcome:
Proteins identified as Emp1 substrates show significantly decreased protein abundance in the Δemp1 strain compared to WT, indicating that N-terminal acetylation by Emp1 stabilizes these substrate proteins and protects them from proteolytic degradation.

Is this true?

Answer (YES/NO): NO